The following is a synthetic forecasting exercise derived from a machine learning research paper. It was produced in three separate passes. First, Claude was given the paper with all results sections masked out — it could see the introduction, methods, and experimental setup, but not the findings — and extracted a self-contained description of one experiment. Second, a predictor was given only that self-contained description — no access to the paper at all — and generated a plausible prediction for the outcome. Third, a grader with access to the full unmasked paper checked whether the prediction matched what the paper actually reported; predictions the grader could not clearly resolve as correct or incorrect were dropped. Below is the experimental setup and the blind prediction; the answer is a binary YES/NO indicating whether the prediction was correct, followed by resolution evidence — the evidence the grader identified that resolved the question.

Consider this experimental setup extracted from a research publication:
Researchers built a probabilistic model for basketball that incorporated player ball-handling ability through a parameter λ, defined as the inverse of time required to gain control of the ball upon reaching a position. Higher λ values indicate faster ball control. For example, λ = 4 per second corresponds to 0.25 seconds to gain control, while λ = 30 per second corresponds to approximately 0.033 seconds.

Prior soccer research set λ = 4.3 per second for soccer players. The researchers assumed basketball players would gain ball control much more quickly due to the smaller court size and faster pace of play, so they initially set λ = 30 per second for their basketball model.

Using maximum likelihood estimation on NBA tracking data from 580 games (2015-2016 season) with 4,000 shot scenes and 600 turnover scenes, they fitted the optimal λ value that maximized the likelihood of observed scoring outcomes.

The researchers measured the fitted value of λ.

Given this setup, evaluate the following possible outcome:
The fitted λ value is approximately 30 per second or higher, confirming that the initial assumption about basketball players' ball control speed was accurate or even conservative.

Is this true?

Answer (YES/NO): YES